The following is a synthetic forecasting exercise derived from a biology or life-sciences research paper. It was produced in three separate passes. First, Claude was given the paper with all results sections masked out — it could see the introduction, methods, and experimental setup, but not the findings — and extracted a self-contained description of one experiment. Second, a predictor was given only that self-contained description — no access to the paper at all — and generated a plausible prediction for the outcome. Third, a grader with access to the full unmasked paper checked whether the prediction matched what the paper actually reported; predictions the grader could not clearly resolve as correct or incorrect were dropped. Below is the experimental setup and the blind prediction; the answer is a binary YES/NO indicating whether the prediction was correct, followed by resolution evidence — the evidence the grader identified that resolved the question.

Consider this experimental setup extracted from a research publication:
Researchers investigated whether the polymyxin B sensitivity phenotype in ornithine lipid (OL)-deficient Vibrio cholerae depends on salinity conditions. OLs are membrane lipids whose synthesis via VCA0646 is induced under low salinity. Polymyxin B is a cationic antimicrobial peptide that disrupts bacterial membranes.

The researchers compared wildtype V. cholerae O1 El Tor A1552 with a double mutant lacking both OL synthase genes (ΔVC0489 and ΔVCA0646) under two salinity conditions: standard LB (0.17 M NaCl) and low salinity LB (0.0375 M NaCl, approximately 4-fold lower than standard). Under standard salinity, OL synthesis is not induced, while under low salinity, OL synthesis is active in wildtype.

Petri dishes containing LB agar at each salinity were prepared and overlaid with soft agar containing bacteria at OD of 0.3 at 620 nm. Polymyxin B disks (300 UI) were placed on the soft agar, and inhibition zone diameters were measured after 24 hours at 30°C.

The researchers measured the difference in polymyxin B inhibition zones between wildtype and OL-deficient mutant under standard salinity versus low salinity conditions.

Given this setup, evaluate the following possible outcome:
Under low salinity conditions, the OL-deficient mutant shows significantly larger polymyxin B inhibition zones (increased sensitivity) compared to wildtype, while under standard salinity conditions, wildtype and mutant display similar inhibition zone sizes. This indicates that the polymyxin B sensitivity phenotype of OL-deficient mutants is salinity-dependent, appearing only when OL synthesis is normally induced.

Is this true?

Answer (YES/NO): YES